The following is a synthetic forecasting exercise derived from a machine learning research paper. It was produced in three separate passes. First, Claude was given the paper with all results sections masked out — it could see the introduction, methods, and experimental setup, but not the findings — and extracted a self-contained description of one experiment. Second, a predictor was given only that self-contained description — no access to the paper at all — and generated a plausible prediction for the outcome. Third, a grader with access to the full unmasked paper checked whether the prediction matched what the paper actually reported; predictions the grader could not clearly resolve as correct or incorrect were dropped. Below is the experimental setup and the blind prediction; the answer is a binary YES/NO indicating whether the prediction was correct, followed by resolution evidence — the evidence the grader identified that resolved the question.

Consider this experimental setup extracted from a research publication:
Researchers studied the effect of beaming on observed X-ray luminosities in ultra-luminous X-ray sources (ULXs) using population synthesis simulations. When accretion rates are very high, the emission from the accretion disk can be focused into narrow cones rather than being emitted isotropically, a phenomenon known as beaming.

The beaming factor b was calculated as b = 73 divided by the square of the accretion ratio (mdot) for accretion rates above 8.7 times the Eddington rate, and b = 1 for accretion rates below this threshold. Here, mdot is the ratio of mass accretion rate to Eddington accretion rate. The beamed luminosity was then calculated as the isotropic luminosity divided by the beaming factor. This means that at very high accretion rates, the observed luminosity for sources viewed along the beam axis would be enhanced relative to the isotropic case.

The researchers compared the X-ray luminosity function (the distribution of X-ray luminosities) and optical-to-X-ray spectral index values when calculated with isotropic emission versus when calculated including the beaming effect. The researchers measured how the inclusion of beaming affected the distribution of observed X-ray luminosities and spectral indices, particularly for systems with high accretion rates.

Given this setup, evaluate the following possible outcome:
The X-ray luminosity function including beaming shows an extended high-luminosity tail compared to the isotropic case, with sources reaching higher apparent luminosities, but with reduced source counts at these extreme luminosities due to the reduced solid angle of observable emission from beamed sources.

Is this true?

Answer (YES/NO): NO